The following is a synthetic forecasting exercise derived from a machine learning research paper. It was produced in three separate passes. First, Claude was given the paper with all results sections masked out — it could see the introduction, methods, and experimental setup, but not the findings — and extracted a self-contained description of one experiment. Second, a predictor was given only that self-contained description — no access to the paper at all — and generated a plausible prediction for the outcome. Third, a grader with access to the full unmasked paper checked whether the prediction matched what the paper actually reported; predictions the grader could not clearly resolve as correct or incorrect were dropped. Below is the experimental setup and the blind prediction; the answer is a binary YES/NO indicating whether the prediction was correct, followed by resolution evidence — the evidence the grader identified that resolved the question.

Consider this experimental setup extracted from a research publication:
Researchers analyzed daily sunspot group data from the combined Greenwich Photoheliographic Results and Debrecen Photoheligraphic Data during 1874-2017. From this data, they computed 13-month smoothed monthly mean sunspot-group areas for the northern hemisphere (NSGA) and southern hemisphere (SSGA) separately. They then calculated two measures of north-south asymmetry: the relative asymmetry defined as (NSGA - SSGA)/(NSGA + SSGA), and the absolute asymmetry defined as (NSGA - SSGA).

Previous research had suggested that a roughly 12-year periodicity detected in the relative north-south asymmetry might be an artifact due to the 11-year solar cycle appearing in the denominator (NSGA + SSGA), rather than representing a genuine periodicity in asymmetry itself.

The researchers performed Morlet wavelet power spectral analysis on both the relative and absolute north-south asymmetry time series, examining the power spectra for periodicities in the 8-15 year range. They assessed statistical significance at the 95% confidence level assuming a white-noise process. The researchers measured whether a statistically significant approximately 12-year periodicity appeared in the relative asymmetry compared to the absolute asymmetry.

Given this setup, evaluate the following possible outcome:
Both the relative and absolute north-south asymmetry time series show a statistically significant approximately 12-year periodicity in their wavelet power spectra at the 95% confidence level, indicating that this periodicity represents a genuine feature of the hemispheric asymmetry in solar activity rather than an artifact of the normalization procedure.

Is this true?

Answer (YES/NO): NO